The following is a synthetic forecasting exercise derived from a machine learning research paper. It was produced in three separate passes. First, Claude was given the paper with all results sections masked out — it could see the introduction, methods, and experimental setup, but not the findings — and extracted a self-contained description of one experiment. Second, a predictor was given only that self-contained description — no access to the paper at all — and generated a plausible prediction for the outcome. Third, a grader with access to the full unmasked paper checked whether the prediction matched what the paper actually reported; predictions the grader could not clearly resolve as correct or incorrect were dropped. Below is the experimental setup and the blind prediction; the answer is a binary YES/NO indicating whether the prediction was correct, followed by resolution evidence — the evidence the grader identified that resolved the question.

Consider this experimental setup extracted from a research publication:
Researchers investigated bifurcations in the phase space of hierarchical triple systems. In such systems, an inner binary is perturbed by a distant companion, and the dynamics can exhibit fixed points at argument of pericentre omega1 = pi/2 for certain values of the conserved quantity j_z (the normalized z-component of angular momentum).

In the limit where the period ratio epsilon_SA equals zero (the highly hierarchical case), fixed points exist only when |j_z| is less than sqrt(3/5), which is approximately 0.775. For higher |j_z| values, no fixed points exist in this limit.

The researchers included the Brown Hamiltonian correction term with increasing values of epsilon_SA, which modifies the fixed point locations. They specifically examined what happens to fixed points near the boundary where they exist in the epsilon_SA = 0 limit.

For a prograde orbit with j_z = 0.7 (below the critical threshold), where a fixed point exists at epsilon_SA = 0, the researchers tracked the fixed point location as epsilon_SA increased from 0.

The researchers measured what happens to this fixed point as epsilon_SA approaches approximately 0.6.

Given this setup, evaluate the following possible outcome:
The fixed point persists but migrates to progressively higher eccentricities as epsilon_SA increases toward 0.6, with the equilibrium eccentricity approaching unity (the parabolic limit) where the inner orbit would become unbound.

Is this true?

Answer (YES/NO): NO